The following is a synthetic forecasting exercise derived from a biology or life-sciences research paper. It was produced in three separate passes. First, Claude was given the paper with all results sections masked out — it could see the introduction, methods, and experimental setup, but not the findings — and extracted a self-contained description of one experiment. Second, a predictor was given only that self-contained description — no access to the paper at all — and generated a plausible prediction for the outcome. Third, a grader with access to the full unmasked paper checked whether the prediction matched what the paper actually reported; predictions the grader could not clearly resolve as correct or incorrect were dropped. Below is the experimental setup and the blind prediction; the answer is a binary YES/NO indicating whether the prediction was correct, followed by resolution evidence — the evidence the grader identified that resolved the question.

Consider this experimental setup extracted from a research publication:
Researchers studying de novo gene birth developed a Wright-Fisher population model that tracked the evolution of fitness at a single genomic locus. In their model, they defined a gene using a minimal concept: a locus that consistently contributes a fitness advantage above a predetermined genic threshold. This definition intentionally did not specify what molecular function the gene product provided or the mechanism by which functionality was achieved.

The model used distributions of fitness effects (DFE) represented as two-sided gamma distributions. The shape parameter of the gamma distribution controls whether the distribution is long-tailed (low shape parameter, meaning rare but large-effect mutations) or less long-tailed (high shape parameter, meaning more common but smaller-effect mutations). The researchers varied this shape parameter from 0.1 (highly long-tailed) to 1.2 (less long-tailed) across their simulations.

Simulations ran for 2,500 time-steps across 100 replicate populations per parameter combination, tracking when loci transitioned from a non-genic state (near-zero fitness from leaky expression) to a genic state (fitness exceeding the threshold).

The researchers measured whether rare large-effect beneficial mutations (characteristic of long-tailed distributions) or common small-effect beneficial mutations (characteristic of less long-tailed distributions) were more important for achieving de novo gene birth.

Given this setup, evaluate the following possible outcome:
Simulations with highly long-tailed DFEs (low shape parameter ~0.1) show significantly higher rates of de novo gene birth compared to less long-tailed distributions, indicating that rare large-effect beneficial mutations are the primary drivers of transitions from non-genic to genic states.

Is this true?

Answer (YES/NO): YES